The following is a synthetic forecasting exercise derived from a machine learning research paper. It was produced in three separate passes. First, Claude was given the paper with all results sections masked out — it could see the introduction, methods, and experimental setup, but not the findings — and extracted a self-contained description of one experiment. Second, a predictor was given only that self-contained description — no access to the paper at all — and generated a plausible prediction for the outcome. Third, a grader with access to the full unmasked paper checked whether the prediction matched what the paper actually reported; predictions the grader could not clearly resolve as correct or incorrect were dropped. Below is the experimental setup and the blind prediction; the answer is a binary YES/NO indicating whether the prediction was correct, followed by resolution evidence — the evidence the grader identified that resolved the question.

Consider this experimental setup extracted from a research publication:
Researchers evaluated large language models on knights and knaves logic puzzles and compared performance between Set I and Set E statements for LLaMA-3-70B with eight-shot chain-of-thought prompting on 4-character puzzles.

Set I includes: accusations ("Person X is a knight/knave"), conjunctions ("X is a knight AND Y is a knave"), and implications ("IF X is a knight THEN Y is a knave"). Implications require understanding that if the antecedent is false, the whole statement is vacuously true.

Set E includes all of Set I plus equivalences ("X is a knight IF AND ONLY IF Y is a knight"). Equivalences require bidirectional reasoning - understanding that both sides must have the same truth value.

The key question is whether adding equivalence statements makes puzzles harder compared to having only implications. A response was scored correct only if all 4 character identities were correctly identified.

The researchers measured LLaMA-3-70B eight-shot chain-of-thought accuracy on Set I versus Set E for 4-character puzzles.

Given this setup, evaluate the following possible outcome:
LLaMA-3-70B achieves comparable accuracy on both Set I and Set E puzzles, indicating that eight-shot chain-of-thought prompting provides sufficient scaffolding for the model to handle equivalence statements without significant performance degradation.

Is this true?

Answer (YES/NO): YES